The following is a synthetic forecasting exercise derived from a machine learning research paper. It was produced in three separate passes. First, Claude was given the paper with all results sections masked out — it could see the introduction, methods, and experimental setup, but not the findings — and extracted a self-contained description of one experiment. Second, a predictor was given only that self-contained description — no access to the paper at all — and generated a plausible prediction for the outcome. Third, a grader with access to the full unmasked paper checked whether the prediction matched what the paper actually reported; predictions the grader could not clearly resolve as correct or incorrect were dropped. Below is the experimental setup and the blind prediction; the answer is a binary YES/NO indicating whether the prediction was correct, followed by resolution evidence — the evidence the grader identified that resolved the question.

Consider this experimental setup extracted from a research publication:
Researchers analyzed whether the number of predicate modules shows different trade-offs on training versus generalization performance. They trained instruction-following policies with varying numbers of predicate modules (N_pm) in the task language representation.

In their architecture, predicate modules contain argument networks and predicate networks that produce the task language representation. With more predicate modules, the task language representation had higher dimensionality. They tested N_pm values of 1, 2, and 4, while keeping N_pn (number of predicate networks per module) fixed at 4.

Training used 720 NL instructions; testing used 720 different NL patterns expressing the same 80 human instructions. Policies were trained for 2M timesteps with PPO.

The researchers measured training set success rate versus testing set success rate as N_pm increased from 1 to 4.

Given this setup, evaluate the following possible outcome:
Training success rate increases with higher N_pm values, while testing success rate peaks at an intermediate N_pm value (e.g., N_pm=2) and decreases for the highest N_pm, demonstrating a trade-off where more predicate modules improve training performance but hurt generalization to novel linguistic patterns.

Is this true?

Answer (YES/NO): YES